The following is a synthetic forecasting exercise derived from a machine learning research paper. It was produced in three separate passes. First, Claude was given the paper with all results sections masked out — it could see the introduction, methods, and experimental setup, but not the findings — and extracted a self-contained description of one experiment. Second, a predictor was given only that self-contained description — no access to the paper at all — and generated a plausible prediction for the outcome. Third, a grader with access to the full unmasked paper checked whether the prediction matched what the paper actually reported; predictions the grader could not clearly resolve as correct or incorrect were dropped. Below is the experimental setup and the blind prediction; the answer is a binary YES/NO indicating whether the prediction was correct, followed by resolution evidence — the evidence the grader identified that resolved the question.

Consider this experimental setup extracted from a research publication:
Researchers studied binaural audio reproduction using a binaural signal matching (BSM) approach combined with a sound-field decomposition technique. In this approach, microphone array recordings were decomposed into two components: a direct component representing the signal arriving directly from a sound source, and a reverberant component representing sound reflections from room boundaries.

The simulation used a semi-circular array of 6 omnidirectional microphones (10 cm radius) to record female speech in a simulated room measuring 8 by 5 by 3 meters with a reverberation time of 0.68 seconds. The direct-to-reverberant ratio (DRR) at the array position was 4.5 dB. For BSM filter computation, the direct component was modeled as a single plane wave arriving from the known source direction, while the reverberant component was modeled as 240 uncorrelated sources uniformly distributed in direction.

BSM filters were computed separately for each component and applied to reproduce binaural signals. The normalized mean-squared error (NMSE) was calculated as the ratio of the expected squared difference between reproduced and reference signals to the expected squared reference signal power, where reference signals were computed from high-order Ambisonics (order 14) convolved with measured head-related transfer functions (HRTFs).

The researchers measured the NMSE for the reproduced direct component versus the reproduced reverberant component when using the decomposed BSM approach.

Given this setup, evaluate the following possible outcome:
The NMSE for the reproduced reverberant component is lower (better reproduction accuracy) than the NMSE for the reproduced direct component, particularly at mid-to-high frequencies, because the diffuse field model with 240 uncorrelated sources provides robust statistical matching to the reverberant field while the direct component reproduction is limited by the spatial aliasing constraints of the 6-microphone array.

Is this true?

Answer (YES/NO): NO